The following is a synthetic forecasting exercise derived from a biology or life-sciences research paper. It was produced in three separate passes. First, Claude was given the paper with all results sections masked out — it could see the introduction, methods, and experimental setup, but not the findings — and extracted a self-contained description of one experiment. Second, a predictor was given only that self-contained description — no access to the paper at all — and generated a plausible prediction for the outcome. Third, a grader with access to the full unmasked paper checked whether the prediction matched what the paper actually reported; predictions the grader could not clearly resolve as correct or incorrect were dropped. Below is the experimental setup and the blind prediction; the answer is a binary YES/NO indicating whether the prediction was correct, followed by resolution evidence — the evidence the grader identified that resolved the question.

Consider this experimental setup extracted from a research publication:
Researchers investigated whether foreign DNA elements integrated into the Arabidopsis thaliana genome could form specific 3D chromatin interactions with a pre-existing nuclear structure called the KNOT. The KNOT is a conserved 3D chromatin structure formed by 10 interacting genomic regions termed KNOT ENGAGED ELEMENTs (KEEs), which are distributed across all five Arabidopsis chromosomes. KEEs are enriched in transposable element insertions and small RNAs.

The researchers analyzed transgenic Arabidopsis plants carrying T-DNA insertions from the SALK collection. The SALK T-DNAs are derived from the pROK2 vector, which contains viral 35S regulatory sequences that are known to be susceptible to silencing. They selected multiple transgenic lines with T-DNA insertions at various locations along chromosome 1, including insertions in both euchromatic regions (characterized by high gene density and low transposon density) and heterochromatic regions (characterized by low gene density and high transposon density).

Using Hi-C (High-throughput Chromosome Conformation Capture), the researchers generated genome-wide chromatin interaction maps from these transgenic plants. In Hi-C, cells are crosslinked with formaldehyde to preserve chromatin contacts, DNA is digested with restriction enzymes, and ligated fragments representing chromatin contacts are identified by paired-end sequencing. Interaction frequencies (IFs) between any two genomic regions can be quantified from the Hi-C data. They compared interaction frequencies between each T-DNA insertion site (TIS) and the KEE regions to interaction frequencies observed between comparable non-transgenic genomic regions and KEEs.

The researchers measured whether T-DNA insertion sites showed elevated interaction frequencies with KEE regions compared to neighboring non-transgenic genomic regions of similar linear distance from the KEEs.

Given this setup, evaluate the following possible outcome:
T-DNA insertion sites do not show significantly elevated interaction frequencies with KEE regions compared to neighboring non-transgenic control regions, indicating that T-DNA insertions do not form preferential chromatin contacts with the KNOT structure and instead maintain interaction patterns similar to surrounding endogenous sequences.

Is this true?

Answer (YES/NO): NO